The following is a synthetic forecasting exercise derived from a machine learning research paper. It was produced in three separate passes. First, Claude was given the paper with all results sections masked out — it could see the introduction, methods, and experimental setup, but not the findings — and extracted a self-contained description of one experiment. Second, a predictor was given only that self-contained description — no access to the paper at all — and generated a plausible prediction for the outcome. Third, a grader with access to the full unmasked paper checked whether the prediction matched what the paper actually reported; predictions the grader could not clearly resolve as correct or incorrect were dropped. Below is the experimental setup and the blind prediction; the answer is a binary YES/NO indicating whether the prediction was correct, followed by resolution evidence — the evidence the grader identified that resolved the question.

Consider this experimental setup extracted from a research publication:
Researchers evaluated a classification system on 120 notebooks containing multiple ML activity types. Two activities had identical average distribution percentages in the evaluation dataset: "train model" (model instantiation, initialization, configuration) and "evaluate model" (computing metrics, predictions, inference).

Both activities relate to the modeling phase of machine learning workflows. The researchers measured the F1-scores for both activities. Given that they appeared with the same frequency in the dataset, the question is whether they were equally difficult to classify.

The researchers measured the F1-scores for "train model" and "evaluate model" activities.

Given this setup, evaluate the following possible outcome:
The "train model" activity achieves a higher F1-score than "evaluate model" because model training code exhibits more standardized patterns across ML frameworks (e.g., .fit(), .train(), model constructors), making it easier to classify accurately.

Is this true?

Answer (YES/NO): YES